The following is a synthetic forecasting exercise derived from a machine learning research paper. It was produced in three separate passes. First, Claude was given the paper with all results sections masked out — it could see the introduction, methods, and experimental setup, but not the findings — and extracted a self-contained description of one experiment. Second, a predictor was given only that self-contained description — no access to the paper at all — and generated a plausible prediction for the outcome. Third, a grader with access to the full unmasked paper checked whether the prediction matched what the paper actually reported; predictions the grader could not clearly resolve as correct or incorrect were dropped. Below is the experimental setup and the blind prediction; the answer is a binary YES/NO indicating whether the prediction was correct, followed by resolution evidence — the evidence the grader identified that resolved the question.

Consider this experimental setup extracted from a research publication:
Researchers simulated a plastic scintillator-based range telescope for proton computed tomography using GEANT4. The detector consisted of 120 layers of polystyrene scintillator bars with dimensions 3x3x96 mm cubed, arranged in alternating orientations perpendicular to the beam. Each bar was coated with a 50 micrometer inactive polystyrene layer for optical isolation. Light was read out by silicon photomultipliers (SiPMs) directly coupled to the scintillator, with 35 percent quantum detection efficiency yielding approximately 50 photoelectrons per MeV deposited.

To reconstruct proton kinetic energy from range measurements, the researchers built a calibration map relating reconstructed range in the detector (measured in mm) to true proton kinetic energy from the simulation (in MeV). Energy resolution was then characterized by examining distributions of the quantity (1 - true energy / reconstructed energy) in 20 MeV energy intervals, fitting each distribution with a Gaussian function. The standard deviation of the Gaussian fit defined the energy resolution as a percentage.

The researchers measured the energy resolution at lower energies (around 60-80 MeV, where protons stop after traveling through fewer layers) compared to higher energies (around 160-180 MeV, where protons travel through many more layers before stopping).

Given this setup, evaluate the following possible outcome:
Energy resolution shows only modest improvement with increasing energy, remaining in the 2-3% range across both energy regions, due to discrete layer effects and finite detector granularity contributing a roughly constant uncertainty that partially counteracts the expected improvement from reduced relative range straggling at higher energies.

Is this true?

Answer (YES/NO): NO